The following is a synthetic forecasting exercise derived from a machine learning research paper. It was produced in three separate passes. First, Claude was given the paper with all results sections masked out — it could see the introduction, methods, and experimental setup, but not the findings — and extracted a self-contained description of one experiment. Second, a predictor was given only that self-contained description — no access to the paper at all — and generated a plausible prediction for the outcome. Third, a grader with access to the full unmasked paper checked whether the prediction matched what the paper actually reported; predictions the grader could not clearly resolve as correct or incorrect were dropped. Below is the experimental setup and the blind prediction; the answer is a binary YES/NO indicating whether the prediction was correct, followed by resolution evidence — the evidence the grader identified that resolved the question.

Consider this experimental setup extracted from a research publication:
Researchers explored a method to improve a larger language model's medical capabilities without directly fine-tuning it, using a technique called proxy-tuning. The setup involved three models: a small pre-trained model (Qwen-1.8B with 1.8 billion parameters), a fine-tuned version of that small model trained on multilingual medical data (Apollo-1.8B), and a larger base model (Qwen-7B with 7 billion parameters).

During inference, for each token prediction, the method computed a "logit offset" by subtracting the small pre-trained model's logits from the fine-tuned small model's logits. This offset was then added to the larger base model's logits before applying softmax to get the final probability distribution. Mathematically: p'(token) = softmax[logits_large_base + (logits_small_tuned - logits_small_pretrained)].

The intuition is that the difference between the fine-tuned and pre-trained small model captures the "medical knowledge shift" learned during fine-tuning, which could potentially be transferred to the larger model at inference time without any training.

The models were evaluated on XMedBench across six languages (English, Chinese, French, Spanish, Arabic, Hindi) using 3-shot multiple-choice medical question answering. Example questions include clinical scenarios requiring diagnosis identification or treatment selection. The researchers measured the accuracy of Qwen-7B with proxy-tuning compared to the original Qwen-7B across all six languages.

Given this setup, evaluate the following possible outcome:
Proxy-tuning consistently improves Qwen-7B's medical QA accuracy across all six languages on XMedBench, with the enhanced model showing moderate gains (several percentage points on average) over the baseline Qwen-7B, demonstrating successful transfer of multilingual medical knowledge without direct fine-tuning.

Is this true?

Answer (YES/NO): NO